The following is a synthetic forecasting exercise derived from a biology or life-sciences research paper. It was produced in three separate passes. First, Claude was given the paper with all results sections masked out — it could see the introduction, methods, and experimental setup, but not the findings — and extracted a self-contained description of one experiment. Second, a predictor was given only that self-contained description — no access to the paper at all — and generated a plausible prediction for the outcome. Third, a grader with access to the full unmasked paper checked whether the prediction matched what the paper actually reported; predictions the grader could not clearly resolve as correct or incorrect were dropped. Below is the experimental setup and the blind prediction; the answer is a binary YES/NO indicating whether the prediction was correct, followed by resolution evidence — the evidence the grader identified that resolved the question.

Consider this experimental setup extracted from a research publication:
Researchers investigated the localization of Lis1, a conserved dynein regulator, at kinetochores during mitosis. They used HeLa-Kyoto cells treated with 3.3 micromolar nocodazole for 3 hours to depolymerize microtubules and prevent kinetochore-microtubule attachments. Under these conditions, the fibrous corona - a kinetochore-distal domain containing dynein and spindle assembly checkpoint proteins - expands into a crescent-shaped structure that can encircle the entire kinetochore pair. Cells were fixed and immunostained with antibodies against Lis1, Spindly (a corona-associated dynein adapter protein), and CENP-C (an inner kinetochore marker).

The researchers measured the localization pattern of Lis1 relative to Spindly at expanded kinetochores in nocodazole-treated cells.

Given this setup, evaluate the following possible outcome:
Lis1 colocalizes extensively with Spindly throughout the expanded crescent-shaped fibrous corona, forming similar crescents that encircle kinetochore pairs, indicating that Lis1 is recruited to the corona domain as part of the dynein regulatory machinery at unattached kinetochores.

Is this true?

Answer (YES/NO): YES